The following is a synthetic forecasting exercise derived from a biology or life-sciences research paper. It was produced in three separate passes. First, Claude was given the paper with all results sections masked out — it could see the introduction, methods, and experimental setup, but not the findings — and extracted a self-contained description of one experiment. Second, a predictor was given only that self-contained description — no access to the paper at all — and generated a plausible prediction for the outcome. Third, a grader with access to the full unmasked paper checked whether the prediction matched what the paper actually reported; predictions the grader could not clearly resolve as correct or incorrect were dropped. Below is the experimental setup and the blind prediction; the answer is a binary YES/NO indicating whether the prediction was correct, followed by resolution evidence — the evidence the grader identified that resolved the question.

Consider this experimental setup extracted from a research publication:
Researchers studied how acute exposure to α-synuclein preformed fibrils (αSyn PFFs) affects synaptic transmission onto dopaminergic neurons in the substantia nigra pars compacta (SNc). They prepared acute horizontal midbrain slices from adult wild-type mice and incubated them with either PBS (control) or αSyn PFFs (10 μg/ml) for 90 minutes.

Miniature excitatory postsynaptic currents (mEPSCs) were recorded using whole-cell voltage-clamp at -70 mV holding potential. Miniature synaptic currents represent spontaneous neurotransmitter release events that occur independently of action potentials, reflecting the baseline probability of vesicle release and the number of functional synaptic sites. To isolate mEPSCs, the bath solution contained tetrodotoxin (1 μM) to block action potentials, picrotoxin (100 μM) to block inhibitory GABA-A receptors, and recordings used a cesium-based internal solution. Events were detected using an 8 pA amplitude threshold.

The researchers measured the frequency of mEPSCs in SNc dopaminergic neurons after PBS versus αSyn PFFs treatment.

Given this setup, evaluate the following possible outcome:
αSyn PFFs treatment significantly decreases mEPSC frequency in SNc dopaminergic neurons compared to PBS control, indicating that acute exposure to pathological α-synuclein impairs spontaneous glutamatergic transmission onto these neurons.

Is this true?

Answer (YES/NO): YES